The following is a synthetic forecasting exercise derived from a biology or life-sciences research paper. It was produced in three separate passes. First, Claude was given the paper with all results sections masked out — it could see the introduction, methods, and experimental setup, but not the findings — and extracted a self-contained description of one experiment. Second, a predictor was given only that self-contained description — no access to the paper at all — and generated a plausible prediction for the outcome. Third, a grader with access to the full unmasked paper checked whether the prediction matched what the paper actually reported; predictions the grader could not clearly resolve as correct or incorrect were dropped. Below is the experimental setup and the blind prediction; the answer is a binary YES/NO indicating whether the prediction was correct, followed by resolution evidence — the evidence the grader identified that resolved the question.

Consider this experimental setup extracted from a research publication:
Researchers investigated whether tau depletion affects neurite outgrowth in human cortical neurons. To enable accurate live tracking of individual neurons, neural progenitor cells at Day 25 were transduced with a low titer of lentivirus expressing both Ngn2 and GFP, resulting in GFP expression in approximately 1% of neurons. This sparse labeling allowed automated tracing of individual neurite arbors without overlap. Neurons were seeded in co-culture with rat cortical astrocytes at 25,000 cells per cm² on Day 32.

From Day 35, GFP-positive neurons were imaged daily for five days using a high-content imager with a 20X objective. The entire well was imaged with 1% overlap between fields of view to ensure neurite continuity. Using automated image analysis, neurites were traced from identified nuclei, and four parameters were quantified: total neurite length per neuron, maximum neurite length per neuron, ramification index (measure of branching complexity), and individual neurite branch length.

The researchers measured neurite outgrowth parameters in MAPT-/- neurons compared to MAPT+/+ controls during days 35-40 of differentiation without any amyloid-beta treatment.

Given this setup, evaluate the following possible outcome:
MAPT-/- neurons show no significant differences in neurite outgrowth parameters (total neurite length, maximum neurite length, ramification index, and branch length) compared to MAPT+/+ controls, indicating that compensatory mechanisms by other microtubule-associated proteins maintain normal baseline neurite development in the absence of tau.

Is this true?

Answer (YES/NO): NO